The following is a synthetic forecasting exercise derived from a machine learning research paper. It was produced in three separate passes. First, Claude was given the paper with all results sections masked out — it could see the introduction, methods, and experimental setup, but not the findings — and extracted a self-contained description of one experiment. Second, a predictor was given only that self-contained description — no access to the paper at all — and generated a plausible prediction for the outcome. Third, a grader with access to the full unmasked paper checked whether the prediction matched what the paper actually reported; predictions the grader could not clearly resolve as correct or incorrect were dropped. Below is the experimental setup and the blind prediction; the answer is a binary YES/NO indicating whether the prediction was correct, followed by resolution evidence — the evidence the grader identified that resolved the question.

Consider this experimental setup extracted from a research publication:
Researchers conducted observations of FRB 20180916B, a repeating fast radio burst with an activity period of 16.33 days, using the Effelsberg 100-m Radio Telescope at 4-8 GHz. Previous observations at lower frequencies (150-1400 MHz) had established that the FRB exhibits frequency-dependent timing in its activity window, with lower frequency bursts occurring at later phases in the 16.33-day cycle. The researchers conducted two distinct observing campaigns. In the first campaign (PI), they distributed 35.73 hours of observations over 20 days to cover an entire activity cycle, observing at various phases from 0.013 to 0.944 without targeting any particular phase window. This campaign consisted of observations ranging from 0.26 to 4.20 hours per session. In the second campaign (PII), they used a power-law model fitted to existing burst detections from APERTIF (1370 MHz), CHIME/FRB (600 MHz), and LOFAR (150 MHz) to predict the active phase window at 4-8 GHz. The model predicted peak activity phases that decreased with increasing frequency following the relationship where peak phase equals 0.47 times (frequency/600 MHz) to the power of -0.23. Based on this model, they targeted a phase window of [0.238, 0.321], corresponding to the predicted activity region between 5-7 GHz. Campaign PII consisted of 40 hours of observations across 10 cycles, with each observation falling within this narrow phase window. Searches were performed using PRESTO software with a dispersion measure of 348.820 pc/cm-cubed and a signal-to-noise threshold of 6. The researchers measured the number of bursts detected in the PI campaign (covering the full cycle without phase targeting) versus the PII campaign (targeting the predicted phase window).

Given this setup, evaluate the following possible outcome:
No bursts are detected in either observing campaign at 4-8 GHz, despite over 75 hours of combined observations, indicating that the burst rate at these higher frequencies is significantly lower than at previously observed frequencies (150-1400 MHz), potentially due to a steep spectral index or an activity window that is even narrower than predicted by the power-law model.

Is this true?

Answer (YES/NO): NO